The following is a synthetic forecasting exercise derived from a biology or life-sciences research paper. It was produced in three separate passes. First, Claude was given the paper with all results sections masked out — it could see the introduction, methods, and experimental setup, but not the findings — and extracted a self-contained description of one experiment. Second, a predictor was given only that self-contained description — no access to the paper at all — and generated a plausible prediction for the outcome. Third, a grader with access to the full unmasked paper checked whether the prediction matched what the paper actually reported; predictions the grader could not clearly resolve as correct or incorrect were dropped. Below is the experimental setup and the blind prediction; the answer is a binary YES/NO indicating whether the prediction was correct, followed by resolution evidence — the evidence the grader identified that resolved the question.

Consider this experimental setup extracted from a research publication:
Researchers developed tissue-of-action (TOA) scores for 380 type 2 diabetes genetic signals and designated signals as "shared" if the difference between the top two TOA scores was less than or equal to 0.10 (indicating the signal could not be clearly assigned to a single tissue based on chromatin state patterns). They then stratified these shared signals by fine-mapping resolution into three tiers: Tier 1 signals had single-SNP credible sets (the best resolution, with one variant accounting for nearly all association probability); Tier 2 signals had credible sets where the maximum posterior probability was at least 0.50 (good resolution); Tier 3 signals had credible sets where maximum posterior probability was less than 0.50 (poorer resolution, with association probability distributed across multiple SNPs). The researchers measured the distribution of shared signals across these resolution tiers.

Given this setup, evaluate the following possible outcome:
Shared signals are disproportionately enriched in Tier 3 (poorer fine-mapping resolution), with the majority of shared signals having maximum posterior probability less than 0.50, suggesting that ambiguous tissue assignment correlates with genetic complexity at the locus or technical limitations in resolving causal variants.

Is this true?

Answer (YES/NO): NO